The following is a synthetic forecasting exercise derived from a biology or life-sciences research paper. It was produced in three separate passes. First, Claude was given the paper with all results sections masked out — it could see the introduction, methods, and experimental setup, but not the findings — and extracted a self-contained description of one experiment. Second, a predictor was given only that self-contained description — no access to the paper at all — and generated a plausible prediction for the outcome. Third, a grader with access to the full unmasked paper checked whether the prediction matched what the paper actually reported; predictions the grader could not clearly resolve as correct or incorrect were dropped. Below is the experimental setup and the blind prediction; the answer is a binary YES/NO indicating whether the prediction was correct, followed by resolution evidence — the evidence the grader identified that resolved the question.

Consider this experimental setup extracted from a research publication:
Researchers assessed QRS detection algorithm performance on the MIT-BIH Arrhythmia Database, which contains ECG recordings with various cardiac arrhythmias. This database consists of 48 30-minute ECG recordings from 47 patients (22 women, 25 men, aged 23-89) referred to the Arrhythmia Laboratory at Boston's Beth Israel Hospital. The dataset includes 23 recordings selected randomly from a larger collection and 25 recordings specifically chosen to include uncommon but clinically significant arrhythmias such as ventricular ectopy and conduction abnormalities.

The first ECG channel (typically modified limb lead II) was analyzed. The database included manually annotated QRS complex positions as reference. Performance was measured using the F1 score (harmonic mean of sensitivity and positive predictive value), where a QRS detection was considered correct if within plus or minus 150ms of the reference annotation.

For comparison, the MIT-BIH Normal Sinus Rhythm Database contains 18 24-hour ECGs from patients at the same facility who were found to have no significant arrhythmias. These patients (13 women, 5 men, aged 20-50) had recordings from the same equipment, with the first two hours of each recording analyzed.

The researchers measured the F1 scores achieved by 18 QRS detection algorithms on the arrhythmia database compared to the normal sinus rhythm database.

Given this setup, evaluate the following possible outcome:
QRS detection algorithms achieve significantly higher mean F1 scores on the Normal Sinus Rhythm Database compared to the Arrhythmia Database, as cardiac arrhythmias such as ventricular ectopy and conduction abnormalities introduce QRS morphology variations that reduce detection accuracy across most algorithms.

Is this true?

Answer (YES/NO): NO